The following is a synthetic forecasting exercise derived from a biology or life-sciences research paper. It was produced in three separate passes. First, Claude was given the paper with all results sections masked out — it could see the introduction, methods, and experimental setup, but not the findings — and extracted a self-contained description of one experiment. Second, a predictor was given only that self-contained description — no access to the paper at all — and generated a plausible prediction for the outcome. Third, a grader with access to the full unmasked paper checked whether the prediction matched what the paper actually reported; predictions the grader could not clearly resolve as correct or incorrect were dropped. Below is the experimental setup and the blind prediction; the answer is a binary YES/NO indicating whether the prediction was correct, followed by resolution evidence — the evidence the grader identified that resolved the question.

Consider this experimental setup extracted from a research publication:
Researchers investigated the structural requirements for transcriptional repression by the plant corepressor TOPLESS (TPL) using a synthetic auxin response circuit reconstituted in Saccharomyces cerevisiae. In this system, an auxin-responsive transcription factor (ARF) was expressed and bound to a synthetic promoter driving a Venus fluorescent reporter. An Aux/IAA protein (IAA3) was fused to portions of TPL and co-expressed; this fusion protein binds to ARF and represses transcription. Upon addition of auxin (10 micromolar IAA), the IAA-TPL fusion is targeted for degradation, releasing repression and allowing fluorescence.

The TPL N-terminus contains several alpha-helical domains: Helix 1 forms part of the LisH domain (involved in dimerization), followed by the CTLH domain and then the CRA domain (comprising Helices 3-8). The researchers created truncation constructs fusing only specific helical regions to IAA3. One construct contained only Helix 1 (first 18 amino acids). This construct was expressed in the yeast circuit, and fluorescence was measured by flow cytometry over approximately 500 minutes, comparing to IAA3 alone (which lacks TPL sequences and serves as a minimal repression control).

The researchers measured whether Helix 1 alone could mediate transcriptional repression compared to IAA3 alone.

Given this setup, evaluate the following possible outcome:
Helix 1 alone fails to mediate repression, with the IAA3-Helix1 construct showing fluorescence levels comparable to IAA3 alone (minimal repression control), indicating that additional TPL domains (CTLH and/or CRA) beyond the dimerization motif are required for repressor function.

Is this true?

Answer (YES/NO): NO